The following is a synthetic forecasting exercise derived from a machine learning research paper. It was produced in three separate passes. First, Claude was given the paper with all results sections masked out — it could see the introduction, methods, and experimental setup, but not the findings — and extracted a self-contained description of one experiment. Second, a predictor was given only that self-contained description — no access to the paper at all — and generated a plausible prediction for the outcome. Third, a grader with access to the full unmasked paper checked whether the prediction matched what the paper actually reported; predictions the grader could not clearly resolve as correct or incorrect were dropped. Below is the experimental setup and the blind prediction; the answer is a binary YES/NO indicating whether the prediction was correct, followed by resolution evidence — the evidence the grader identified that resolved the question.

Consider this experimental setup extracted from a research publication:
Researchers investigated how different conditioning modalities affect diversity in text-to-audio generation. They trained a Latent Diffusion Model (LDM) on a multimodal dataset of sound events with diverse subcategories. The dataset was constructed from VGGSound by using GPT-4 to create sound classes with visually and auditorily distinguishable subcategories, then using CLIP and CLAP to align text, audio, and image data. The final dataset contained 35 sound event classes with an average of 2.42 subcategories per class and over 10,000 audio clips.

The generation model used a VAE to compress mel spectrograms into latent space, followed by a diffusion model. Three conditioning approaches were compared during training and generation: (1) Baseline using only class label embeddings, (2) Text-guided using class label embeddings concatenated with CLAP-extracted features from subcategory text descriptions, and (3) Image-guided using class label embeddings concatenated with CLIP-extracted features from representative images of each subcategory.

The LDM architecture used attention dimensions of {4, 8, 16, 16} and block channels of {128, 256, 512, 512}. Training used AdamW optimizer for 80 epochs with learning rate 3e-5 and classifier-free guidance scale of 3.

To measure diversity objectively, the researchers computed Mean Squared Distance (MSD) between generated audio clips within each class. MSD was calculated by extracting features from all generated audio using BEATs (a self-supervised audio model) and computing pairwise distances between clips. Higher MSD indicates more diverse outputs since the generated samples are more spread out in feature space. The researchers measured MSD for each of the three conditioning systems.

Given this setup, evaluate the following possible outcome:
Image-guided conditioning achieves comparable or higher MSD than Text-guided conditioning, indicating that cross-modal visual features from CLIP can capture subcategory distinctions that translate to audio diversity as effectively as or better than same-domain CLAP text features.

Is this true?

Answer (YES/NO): YES